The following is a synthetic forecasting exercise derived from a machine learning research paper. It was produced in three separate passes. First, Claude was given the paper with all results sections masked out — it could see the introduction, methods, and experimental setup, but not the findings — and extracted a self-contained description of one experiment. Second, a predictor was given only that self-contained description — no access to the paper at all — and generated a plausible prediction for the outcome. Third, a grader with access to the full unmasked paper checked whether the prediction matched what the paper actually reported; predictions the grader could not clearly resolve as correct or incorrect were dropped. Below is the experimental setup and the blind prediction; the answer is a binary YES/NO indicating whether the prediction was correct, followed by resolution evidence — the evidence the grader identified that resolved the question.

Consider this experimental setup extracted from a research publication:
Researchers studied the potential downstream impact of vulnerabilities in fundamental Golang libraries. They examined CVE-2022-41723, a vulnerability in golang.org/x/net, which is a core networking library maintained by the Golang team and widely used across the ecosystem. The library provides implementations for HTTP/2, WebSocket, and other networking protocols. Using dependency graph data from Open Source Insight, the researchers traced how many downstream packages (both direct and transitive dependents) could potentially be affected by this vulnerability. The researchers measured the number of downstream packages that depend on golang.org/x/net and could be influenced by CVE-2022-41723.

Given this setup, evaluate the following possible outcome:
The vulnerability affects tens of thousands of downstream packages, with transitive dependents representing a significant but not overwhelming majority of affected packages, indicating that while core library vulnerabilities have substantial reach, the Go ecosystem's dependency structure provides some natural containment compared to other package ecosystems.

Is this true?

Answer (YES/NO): NO